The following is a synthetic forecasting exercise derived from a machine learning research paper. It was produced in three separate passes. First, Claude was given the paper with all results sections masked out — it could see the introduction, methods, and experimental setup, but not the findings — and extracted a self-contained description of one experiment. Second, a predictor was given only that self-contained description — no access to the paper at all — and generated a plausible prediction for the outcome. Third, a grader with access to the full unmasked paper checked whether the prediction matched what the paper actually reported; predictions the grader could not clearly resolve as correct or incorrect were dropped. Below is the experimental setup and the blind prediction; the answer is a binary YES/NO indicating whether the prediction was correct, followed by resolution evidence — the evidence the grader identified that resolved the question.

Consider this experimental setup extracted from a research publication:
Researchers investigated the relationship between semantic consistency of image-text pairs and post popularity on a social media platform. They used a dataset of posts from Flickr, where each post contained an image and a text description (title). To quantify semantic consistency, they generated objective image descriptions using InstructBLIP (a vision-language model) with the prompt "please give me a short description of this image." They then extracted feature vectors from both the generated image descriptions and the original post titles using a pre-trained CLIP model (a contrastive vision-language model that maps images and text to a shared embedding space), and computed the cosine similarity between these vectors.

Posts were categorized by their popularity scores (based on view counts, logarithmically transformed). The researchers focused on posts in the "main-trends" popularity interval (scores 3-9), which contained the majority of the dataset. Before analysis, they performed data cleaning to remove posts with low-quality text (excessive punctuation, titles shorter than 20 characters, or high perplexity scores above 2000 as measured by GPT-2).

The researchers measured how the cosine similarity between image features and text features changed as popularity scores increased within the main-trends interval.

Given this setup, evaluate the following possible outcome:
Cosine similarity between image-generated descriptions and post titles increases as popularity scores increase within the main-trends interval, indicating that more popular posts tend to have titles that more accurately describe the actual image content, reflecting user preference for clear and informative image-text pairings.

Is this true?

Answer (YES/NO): NO